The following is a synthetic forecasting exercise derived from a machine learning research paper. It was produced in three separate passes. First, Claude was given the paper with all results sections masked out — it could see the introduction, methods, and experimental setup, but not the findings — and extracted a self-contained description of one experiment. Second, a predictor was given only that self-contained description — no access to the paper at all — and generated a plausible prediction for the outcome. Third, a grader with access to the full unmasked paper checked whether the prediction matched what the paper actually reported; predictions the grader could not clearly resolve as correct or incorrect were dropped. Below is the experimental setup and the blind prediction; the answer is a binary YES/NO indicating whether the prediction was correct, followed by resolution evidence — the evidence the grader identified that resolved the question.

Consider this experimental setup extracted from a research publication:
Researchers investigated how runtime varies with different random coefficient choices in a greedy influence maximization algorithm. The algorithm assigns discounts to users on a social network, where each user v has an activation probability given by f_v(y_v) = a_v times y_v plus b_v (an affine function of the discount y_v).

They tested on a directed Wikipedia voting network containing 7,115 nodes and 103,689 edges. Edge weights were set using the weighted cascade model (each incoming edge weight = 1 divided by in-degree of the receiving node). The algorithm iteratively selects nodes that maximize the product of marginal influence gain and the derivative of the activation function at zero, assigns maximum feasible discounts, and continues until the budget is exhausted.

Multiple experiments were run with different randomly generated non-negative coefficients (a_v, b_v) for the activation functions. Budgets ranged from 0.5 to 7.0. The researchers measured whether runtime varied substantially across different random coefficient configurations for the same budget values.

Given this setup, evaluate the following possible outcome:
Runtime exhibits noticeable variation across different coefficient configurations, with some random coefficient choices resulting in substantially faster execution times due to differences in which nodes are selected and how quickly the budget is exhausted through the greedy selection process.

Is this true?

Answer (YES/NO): NO